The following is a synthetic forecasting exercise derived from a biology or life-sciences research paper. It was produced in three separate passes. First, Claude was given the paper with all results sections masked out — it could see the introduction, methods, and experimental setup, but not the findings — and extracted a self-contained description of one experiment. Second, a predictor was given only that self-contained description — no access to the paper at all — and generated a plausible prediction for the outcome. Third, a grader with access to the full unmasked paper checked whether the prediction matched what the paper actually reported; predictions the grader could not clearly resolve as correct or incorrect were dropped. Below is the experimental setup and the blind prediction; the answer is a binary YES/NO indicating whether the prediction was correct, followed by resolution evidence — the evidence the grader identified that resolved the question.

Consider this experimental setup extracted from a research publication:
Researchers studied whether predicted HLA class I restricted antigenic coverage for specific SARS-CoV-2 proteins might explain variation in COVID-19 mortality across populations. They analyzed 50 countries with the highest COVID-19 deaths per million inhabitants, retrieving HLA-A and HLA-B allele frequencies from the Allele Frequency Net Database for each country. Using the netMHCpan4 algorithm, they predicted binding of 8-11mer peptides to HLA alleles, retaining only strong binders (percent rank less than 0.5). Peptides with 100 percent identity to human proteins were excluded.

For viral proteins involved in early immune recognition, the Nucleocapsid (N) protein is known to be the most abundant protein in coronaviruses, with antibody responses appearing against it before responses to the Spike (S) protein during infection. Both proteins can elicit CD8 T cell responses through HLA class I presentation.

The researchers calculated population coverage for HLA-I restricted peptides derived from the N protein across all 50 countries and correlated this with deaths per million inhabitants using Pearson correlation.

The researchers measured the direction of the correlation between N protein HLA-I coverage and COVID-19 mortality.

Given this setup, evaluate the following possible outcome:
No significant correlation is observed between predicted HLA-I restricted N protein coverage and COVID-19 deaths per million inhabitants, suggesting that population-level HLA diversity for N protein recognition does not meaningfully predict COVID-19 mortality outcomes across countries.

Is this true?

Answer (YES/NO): NO